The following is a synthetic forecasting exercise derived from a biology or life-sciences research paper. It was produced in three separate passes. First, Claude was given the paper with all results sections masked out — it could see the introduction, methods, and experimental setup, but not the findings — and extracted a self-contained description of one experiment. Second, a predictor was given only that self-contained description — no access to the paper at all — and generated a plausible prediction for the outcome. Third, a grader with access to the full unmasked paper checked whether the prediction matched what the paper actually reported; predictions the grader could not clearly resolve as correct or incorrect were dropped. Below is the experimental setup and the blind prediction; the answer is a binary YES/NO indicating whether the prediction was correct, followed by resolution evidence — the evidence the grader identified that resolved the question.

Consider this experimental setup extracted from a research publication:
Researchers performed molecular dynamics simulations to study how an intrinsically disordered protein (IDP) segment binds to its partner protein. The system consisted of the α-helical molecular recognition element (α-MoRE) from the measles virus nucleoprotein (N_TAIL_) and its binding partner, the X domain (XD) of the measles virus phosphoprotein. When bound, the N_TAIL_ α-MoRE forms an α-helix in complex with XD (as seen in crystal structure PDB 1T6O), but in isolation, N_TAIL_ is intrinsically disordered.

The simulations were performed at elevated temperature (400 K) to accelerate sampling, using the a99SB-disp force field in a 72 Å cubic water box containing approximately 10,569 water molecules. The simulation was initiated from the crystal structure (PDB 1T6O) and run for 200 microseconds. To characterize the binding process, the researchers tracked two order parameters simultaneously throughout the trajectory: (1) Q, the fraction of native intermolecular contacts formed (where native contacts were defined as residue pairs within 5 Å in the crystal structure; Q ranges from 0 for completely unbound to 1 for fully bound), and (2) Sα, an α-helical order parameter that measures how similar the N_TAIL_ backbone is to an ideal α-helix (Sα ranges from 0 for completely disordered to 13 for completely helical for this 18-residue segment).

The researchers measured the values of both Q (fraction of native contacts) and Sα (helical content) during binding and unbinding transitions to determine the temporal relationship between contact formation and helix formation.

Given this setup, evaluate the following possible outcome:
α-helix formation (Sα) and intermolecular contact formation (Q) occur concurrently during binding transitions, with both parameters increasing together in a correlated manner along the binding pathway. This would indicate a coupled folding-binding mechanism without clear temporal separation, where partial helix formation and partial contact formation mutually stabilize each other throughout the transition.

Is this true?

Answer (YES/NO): NO